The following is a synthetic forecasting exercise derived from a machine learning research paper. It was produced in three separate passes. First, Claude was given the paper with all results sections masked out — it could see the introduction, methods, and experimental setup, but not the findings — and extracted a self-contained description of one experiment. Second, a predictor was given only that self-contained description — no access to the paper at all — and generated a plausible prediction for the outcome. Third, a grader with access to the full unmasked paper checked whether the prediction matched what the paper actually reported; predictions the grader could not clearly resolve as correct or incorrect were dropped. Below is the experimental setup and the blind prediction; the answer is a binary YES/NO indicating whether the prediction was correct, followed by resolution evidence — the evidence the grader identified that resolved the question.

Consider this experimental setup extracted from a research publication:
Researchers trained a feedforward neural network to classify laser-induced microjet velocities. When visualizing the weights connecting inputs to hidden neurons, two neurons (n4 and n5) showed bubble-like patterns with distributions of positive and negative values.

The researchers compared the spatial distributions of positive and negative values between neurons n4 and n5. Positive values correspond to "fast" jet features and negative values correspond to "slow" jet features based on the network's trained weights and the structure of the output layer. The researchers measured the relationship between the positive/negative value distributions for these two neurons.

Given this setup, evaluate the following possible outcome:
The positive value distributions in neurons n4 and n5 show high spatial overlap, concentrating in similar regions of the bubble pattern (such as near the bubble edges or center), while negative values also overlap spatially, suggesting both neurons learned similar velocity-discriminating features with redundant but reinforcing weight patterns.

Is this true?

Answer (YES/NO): NO